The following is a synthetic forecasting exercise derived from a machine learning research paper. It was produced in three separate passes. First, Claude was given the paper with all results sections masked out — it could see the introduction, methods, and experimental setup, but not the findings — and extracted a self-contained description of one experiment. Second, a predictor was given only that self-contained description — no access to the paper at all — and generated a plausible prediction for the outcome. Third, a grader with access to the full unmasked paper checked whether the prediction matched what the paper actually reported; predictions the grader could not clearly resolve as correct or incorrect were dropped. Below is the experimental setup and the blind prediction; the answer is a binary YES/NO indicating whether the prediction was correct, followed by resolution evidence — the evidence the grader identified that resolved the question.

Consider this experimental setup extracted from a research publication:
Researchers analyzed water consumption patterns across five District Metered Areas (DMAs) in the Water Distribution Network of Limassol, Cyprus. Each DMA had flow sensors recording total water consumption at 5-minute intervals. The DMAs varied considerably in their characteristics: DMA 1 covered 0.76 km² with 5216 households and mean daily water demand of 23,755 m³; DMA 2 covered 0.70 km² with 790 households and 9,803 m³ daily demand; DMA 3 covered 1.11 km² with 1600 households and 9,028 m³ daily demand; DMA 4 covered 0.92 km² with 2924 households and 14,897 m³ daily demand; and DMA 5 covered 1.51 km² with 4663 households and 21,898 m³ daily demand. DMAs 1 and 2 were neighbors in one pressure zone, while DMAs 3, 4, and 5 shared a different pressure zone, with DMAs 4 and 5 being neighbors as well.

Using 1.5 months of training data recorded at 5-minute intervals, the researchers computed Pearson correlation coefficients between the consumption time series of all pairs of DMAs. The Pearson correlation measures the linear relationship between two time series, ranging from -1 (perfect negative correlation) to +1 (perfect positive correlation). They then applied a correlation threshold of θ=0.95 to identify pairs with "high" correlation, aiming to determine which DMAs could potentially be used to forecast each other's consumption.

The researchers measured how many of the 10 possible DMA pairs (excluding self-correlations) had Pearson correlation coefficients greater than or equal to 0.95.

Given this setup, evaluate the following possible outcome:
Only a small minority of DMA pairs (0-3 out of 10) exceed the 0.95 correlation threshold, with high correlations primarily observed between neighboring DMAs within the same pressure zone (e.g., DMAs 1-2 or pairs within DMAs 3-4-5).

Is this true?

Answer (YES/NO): NO